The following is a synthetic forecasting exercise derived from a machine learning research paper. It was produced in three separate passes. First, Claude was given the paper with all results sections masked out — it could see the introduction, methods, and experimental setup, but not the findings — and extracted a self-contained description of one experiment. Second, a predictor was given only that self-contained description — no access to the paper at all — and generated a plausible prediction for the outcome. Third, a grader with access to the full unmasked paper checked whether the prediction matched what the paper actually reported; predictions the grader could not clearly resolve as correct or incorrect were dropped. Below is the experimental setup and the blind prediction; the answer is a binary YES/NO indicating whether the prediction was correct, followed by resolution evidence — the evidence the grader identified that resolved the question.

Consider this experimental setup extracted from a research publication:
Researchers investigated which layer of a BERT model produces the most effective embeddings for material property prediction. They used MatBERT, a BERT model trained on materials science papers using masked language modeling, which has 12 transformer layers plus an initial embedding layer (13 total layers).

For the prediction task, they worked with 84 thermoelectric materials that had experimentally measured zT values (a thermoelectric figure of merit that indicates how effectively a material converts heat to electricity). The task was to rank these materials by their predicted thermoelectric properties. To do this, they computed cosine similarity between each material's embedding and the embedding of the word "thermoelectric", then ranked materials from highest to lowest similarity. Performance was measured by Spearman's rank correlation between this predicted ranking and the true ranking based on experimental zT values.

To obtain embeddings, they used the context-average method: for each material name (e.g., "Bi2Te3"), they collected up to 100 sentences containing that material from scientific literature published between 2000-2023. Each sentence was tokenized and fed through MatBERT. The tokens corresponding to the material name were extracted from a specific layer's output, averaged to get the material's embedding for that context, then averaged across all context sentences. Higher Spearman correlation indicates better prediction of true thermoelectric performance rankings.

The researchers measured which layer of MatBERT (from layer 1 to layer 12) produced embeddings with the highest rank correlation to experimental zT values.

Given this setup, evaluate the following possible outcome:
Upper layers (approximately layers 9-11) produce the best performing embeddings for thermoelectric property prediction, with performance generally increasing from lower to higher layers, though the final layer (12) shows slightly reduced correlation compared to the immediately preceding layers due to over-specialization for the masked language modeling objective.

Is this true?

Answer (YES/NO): NO